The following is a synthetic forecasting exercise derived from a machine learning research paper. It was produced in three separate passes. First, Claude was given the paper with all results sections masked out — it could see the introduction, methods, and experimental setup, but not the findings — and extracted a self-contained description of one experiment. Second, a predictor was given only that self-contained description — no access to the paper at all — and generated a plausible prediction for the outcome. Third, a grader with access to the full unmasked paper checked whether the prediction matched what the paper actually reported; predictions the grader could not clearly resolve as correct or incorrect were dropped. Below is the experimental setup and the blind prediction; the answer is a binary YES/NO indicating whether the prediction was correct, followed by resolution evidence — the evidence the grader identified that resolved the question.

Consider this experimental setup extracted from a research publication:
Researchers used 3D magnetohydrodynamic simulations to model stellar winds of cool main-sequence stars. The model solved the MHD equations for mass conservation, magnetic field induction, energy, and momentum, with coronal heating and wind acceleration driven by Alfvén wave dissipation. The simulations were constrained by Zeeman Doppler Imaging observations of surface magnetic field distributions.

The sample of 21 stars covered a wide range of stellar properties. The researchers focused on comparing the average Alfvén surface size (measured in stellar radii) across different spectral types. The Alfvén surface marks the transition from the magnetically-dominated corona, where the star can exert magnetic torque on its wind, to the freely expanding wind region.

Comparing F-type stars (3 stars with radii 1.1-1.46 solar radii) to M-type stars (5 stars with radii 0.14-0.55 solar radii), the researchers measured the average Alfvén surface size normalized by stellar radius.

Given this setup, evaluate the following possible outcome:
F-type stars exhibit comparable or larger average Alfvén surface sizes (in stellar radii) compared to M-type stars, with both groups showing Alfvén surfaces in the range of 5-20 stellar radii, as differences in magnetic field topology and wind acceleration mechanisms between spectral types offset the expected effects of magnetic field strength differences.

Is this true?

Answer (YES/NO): NO